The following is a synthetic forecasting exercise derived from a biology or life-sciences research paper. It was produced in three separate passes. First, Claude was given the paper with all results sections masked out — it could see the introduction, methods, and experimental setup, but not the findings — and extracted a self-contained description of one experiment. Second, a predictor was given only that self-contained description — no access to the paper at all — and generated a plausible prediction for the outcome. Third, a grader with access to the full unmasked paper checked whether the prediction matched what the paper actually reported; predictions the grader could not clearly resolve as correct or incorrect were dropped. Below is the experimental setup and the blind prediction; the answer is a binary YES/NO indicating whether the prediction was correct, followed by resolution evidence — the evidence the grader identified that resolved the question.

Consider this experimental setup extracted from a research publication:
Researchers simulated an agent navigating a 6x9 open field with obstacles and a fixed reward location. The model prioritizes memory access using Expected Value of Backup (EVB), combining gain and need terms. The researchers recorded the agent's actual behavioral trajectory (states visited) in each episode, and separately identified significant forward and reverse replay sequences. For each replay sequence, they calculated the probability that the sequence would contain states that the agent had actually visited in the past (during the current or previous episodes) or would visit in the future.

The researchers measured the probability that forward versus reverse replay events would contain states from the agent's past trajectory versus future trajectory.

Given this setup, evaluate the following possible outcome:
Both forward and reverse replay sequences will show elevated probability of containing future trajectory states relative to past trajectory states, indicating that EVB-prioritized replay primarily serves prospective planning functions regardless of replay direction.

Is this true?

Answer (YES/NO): NO